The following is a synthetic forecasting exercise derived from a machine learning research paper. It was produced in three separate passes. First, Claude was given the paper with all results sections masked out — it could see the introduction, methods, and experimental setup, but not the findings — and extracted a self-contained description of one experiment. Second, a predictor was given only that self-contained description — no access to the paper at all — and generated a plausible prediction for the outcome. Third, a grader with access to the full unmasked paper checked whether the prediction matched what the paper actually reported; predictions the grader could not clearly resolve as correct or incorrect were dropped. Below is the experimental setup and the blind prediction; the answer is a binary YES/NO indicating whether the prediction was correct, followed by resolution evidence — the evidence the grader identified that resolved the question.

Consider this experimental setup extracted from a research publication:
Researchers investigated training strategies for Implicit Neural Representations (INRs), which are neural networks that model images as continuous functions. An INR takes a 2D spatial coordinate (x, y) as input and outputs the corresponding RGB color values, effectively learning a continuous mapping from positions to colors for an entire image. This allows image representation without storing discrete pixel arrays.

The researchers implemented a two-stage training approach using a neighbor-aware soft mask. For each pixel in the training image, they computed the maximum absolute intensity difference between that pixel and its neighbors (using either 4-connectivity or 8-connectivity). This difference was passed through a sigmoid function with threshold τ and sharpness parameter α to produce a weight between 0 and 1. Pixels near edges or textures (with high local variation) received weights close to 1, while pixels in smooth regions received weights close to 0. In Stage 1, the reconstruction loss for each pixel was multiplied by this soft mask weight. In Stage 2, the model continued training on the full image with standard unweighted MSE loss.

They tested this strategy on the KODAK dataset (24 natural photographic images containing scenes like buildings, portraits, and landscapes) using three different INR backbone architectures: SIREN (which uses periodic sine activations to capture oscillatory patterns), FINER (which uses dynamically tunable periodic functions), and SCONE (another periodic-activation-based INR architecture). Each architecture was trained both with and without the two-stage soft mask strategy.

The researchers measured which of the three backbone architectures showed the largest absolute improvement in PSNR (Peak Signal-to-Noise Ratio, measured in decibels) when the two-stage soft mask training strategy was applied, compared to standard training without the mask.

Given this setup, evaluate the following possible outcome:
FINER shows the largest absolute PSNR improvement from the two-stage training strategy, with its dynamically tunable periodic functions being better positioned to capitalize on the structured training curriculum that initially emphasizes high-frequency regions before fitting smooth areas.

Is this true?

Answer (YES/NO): NO